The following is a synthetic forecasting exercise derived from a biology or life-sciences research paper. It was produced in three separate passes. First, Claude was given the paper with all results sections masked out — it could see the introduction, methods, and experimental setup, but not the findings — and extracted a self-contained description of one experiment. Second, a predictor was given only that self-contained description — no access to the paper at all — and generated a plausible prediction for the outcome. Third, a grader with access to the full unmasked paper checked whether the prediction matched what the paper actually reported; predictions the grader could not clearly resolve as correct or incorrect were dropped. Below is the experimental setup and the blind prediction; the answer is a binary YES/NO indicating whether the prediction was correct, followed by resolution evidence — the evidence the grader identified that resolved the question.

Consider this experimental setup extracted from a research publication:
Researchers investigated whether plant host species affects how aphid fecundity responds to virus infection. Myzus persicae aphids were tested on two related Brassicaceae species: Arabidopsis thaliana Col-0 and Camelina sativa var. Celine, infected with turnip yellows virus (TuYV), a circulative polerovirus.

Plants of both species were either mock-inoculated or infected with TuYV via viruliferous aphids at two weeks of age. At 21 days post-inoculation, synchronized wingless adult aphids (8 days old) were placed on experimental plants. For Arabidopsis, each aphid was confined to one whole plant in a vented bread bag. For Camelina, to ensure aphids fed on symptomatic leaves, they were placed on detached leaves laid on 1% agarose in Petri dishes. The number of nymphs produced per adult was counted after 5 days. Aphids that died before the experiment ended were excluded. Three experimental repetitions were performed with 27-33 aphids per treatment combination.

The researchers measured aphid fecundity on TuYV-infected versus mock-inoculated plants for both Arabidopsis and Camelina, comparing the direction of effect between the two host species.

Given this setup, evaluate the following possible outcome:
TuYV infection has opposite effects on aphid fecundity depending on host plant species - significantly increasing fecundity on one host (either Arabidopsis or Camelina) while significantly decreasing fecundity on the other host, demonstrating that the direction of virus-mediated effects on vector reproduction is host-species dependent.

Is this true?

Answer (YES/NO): NO